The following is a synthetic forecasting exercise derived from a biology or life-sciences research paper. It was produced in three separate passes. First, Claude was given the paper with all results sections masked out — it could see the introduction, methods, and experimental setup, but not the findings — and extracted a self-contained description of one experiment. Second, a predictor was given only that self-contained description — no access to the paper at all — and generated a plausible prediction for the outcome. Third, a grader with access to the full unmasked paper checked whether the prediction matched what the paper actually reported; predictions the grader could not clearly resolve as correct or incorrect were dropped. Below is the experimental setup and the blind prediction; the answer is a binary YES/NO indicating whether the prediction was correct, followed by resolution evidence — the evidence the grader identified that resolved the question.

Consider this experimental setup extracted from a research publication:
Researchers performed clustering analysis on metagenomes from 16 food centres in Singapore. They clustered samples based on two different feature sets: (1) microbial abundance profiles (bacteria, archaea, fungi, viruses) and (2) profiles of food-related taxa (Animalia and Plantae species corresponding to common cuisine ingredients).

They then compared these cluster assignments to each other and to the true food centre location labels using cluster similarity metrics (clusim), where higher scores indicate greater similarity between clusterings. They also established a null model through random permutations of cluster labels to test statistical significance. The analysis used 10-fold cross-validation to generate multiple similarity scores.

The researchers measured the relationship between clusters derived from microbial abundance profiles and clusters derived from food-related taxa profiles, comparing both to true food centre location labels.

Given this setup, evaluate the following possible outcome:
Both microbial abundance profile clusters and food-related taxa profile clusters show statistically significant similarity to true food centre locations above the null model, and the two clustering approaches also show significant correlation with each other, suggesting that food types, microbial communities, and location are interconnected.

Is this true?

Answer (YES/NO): NO